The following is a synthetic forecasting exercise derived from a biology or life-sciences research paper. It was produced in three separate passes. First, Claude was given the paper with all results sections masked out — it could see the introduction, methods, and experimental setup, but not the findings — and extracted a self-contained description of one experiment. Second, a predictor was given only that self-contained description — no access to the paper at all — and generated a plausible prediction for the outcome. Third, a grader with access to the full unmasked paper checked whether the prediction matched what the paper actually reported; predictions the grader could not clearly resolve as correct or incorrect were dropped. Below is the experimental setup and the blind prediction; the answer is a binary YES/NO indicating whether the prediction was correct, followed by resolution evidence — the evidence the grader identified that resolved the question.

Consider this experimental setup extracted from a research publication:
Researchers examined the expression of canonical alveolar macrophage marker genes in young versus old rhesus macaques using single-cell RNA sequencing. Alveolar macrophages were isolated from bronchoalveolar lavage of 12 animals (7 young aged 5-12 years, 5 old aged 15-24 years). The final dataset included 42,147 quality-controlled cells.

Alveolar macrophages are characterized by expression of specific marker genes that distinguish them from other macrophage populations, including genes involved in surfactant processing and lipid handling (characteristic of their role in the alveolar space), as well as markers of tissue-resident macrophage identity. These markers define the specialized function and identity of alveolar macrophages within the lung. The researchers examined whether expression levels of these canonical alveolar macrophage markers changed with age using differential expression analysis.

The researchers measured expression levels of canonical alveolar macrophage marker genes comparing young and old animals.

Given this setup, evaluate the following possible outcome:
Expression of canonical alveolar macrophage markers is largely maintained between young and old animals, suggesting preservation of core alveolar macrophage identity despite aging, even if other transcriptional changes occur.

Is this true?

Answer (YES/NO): YES